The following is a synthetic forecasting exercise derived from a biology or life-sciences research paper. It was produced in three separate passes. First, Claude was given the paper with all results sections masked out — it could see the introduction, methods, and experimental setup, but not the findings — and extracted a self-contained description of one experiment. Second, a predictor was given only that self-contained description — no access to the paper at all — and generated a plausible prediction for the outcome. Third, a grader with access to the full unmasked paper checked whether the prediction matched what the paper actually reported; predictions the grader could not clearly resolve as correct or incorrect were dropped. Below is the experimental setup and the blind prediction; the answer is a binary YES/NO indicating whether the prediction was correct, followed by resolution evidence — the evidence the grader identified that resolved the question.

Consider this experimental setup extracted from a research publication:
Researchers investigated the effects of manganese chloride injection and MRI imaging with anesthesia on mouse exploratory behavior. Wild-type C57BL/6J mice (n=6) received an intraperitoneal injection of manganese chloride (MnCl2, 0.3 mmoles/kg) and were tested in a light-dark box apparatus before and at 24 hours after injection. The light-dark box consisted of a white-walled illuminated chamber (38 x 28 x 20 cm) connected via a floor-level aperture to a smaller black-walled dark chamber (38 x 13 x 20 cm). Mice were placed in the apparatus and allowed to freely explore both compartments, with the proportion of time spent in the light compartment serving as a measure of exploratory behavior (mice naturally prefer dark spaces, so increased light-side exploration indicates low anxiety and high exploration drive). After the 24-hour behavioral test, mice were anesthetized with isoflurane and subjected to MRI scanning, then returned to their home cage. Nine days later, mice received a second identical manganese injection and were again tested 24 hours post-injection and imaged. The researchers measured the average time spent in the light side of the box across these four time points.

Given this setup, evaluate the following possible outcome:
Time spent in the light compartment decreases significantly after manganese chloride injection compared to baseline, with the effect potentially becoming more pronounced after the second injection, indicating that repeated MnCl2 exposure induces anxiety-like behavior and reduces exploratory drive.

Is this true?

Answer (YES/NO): NO